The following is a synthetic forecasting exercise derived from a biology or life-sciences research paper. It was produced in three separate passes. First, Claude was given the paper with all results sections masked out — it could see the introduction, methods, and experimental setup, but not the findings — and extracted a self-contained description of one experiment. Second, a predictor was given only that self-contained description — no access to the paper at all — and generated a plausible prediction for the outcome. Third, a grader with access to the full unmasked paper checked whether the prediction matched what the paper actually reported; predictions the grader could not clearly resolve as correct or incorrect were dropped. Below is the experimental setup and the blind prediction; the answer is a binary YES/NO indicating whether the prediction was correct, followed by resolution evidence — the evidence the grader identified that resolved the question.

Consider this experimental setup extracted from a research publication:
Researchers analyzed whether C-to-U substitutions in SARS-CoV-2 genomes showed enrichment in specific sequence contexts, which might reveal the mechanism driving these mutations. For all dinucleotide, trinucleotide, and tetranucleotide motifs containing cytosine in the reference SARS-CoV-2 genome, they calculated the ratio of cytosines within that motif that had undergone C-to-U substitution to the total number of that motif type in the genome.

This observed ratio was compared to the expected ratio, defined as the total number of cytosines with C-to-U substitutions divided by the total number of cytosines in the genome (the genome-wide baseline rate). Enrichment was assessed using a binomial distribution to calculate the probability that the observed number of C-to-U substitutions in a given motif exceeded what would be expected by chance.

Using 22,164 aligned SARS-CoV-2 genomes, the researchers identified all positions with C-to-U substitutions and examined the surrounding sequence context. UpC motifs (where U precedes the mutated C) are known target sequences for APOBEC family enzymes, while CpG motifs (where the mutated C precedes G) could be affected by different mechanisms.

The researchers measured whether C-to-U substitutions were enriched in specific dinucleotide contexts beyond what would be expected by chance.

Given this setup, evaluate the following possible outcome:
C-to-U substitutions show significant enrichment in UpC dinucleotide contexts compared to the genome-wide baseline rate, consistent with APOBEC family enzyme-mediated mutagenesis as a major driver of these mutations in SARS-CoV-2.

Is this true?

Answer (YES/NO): YES